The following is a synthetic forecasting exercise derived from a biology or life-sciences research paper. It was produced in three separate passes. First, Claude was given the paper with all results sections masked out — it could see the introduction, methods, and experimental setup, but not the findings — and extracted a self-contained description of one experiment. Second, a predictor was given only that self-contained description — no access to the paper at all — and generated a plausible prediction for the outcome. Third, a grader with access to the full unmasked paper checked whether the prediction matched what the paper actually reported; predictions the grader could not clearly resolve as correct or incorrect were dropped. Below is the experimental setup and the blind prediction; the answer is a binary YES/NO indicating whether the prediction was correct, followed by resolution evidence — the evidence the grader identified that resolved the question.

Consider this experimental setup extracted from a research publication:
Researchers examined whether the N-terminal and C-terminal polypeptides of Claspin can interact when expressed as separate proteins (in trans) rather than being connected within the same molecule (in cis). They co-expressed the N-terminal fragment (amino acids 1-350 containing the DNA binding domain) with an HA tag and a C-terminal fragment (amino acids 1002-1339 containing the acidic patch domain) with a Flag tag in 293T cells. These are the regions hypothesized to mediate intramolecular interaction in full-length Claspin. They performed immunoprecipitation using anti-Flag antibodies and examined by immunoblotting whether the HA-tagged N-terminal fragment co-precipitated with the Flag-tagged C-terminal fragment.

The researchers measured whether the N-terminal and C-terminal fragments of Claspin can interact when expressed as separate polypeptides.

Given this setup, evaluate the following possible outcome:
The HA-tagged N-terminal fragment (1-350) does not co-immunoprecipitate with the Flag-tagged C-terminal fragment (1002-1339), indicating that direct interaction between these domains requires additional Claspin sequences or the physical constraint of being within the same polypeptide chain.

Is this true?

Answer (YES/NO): NO